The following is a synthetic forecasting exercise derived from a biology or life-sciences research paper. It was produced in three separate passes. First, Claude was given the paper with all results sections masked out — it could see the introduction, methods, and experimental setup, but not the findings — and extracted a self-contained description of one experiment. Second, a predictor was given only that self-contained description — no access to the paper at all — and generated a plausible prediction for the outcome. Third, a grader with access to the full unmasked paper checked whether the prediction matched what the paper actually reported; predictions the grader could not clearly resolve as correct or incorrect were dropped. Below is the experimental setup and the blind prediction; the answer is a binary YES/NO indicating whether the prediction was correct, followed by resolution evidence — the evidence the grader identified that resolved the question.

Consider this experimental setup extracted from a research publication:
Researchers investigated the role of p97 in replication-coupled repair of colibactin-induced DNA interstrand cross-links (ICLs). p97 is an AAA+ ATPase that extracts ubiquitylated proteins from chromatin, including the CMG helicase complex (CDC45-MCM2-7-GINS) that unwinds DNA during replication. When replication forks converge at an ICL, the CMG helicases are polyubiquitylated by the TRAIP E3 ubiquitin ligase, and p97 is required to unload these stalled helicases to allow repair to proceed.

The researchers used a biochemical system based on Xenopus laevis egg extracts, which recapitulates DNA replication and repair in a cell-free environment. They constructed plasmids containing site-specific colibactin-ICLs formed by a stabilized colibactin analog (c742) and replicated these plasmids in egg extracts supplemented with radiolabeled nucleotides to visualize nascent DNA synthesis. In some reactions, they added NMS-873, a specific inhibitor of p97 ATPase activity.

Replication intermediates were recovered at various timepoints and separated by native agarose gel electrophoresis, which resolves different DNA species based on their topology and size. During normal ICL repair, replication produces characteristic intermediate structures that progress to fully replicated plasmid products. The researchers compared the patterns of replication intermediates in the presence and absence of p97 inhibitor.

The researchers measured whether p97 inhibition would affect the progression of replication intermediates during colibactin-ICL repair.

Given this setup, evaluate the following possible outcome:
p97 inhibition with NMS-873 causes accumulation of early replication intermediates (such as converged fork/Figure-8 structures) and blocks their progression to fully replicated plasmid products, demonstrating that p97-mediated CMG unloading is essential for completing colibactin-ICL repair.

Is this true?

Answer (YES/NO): YES